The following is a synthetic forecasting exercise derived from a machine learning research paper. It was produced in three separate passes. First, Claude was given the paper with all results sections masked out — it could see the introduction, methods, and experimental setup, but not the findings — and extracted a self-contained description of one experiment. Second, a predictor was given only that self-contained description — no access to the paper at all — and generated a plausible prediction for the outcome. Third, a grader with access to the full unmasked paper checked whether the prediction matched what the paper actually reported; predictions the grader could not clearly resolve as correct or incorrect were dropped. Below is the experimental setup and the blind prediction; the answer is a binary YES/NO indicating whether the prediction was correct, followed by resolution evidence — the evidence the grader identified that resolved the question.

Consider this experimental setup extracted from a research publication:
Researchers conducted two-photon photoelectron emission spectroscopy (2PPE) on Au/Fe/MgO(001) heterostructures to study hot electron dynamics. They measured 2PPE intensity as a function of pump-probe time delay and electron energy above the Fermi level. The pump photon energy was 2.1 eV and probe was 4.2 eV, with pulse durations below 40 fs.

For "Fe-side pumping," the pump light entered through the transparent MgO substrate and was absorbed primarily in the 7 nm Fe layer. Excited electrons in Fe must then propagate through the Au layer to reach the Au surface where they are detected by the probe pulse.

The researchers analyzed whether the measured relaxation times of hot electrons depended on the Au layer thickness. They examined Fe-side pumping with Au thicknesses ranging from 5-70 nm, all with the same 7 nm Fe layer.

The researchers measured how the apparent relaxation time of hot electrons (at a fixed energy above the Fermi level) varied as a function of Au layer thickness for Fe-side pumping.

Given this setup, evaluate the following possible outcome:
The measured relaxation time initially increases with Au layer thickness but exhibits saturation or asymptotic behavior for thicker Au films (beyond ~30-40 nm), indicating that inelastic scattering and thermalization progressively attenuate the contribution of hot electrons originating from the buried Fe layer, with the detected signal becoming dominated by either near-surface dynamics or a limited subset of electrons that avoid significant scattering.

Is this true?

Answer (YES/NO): NO